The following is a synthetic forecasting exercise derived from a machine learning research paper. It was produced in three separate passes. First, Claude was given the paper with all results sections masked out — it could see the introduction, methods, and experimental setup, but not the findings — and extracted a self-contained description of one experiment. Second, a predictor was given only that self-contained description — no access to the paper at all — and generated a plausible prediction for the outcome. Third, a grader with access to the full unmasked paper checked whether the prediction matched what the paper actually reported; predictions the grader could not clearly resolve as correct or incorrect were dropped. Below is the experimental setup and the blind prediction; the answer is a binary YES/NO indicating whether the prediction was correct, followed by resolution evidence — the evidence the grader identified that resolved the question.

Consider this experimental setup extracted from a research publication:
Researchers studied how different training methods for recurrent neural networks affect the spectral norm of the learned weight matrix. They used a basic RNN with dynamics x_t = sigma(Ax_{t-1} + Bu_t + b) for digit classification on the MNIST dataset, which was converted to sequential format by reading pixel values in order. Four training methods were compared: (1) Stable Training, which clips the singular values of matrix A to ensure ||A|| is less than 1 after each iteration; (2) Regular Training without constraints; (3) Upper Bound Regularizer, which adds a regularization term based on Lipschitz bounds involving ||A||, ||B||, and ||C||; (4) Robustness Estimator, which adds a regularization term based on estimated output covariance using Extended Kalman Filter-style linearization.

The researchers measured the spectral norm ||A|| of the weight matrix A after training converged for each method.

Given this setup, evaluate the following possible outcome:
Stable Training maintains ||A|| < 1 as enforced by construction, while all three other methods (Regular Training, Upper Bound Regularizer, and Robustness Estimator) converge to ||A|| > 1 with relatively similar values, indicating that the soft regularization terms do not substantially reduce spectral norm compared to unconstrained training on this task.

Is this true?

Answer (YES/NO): NO